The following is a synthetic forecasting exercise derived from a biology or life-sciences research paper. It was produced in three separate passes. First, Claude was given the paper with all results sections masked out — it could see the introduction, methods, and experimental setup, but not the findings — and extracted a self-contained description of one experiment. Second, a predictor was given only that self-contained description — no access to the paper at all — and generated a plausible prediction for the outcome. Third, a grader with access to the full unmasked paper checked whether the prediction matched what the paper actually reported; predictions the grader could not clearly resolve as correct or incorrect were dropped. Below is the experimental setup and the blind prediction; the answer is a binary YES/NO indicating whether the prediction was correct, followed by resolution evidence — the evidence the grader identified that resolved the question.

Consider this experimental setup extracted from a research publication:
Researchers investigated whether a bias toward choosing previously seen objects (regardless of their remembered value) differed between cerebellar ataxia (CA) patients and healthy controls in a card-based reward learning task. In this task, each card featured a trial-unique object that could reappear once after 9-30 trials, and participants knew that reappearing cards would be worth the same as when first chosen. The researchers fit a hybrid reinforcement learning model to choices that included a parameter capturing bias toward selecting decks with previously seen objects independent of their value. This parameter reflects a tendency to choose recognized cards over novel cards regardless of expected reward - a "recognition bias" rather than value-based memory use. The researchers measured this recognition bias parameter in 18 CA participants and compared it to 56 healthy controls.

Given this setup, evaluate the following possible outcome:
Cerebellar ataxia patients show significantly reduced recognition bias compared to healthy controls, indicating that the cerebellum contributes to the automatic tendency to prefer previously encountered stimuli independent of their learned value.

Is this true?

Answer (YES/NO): NO